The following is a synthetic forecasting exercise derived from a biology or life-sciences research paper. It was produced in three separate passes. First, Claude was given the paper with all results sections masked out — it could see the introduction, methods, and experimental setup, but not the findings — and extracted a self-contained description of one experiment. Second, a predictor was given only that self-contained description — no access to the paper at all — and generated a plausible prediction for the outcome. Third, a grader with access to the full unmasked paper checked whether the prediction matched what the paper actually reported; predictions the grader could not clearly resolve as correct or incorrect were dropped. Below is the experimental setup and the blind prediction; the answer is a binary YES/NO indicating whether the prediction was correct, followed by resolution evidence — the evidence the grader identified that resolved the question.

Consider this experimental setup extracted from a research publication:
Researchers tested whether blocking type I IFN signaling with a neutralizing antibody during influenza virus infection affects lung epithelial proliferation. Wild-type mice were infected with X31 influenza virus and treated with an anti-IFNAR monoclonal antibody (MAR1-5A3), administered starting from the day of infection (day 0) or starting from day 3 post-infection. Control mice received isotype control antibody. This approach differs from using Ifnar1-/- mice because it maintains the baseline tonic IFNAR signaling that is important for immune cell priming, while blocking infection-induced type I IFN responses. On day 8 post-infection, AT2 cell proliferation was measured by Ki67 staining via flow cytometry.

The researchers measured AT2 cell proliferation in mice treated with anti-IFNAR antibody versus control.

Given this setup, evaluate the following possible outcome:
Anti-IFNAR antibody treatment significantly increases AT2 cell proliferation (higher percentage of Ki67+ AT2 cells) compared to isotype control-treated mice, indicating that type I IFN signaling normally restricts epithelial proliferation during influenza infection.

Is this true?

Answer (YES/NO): NO